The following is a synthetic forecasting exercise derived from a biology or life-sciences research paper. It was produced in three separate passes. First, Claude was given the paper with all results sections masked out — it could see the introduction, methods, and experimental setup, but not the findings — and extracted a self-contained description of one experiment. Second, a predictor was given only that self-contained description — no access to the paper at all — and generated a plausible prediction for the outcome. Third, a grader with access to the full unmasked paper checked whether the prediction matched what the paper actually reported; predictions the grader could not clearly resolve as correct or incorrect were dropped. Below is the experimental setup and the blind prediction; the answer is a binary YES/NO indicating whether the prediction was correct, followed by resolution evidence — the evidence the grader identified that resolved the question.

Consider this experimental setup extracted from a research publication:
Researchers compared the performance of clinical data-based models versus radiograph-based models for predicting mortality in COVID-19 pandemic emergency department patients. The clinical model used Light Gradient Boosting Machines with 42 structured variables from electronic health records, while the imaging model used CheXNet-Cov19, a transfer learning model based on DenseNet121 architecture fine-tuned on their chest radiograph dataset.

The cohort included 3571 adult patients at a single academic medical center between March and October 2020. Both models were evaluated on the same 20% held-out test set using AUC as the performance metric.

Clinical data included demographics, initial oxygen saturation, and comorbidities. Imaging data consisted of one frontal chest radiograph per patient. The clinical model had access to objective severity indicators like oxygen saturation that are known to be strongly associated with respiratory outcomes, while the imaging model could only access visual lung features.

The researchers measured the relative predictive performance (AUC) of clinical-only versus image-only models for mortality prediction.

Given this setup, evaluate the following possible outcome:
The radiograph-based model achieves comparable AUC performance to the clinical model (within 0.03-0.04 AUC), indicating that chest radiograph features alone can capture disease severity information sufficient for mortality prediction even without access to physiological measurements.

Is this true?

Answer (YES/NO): NO